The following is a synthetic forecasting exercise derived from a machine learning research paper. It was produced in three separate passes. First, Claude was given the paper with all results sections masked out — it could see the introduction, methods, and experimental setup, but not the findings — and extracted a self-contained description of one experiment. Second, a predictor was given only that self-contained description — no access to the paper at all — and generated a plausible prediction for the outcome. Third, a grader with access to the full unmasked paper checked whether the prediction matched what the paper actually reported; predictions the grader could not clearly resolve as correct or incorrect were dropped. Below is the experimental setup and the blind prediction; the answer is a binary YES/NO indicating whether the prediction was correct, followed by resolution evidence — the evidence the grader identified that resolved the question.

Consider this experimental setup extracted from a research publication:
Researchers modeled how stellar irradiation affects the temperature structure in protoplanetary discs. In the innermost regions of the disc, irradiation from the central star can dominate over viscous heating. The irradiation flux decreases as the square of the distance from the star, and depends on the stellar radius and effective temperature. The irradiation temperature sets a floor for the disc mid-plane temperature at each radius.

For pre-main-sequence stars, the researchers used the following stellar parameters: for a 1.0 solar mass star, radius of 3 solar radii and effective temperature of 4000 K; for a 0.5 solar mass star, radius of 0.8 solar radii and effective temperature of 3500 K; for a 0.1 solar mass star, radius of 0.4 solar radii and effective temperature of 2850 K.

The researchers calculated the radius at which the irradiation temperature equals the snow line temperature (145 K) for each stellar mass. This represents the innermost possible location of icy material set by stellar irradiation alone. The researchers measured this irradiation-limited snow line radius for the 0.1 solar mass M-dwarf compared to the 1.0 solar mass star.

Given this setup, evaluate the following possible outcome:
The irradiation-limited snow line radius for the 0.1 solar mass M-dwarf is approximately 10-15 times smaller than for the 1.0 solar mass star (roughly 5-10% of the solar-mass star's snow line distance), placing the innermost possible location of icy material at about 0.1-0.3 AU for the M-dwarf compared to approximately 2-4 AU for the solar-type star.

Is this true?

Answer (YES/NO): NO